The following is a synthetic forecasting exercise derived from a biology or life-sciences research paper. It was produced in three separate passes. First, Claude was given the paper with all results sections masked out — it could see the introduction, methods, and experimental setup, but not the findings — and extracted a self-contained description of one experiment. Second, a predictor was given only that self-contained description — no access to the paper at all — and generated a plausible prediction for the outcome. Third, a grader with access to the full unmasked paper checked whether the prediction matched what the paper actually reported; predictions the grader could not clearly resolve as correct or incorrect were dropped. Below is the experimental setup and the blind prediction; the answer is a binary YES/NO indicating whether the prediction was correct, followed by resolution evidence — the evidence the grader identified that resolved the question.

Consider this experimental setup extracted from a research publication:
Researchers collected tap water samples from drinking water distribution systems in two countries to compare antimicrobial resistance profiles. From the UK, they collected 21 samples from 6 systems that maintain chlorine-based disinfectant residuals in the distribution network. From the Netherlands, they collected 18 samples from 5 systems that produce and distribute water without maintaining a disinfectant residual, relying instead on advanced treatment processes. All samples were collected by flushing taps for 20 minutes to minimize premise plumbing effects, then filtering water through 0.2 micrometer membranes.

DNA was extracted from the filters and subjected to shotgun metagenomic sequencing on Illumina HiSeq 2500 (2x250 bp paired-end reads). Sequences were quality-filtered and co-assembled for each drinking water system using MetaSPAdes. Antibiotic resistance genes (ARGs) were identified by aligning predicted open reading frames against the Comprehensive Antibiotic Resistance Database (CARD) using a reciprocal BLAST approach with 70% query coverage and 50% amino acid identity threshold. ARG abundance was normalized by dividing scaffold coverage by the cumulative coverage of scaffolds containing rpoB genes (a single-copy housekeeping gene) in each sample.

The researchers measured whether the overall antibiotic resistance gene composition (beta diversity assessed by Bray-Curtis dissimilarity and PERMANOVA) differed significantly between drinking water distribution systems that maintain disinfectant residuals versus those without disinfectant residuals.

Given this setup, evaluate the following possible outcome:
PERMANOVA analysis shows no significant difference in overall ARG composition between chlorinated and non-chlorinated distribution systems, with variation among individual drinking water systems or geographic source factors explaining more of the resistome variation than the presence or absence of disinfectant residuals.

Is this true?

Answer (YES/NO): NO